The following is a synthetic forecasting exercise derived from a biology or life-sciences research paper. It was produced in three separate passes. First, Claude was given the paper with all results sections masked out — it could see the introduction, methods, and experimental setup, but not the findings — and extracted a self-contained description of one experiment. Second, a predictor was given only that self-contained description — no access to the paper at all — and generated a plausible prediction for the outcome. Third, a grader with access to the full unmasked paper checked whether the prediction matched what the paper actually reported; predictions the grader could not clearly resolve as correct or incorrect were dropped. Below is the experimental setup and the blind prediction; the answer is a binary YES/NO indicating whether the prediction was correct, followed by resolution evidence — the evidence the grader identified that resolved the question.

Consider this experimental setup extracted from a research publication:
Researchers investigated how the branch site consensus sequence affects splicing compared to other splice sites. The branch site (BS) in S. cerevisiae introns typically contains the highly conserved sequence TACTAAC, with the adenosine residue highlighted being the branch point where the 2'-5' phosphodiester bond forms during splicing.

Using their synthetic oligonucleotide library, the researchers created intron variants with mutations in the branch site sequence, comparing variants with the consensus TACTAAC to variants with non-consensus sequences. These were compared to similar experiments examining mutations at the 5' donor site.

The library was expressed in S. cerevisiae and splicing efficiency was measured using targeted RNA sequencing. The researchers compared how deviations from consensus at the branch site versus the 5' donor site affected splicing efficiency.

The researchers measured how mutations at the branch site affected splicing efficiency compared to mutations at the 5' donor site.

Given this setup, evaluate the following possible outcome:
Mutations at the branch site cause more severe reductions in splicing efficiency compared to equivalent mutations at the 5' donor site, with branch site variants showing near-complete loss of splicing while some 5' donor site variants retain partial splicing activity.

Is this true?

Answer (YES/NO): YES